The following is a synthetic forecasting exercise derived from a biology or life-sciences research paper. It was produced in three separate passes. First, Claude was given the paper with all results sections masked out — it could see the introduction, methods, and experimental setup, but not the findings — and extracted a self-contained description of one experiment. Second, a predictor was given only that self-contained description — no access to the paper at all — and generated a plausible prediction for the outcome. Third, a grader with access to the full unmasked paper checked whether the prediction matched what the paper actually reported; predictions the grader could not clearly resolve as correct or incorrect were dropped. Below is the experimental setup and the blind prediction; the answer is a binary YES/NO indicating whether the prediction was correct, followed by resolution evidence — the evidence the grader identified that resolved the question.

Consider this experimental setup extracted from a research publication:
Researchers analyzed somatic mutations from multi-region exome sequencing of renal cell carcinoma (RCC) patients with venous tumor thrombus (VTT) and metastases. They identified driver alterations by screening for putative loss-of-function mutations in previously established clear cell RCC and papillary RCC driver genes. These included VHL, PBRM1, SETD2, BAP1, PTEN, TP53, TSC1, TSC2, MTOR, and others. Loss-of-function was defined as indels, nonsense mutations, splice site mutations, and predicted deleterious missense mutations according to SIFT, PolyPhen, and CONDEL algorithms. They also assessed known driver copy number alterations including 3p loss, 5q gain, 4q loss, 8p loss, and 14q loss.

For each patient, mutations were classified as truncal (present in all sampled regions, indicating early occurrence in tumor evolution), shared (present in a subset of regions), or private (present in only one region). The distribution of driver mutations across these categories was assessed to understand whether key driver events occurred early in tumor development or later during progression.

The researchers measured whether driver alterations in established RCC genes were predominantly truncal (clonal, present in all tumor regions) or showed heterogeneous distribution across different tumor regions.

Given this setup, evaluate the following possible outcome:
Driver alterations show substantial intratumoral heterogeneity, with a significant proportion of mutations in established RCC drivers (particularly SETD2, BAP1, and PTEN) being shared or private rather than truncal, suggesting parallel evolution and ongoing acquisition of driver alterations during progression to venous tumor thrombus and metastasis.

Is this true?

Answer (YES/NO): NO